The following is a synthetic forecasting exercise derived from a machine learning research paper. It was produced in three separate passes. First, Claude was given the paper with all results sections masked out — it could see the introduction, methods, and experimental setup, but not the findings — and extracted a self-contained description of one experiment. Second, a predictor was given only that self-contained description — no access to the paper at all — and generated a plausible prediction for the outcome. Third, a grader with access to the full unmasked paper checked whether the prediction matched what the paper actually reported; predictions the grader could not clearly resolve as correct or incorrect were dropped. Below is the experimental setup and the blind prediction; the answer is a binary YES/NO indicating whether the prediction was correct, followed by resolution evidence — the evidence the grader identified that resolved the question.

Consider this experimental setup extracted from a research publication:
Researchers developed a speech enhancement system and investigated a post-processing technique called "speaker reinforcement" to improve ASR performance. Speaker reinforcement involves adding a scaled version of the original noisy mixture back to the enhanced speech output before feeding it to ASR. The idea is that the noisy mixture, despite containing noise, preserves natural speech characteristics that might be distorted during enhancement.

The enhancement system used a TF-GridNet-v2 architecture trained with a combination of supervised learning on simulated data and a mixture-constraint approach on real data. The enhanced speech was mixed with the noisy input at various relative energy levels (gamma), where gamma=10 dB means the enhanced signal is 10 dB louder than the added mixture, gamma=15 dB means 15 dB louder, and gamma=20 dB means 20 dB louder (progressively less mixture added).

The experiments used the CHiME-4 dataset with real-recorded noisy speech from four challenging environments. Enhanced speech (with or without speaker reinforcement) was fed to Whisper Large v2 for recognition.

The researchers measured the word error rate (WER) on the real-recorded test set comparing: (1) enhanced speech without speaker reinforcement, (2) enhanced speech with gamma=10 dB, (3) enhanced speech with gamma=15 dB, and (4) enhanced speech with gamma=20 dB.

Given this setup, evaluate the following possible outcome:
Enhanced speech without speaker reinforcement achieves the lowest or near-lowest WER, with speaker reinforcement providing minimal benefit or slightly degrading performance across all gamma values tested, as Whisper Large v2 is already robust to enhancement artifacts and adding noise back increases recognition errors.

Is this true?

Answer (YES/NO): NO